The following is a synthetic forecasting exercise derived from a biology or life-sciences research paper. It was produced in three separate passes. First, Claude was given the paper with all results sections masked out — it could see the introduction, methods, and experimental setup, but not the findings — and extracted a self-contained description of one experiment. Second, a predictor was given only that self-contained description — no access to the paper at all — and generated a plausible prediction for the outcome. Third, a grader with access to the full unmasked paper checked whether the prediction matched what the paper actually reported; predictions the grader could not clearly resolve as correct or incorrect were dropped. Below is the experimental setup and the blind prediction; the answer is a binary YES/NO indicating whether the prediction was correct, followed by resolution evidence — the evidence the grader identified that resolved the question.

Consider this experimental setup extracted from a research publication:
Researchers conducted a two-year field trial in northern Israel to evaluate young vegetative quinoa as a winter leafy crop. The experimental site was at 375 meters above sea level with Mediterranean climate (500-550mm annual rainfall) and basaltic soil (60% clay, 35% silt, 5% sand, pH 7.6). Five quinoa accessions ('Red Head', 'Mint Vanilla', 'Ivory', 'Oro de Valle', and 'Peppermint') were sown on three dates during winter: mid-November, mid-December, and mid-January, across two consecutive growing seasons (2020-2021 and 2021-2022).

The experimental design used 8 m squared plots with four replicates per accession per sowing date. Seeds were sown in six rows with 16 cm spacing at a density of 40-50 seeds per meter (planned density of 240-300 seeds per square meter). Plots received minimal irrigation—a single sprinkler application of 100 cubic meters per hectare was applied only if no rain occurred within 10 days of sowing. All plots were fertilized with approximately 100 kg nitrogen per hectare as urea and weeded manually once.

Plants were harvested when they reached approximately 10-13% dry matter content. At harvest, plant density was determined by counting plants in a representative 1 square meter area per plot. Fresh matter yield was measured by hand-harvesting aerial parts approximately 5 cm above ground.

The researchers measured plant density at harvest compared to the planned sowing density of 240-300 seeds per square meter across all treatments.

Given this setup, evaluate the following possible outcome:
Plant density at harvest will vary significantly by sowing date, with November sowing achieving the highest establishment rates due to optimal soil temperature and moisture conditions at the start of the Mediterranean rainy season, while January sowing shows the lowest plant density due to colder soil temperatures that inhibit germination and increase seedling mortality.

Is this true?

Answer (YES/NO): NO